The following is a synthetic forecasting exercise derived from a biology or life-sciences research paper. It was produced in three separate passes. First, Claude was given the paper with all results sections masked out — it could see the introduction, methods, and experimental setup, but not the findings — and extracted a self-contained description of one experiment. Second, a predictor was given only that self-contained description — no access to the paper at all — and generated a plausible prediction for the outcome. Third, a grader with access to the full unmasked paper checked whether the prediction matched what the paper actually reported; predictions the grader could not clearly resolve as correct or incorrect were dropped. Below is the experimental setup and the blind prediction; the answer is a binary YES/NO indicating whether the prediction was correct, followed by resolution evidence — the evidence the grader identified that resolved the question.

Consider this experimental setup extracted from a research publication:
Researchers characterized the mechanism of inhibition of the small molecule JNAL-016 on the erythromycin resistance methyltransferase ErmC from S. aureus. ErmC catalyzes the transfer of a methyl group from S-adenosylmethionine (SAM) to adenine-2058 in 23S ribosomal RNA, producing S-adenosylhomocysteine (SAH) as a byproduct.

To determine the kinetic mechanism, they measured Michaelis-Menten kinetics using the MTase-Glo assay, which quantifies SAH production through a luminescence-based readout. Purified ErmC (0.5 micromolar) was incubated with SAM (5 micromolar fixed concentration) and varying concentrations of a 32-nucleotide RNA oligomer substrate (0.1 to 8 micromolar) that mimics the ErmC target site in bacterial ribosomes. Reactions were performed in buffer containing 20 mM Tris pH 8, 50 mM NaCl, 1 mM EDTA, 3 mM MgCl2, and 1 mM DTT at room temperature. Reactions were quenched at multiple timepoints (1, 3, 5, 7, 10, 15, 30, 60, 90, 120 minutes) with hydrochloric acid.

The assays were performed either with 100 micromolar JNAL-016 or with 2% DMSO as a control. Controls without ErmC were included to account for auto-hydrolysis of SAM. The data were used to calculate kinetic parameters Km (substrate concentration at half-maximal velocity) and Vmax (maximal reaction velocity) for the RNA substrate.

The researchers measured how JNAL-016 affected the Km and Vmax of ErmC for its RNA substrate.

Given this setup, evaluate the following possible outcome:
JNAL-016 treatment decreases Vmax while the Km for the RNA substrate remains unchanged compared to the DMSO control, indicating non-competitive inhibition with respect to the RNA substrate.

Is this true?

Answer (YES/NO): YES